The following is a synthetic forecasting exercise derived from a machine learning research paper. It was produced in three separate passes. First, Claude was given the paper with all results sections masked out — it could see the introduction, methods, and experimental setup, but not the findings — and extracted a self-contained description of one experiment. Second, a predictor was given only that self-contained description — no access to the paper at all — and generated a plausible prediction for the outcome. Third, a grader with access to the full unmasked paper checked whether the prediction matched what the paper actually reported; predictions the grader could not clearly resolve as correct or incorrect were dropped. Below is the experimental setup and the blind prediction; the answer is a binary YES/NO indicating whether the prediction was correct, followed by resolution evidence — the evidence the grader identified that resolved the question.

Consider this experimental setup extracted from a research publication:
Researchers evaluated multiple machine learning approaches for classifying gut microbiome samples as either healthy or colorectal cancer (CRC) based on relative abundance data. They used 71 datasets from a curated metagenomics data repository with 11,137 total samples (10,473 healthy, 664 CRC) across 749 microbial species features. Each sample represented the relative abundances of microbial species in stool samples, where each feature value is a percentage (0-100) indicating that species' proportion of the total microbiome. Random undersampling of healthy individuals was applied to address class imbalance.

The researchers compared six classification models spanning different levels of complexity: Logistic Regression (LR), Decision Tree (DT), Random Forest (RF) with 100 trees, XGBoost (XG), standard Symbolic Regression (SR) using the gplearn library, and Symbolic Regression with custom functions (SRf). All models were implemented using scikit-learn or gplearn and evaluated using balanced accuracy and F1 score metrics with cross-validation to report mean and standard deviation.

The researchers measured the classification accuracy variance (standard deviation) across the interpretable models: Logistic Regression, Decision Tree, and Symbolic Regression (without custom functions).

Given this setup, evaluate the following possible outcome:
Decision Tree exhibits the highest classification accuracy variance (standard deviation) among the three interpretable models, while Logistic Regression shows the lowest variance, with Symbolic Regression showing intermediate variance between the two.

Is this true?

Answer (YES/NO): NO